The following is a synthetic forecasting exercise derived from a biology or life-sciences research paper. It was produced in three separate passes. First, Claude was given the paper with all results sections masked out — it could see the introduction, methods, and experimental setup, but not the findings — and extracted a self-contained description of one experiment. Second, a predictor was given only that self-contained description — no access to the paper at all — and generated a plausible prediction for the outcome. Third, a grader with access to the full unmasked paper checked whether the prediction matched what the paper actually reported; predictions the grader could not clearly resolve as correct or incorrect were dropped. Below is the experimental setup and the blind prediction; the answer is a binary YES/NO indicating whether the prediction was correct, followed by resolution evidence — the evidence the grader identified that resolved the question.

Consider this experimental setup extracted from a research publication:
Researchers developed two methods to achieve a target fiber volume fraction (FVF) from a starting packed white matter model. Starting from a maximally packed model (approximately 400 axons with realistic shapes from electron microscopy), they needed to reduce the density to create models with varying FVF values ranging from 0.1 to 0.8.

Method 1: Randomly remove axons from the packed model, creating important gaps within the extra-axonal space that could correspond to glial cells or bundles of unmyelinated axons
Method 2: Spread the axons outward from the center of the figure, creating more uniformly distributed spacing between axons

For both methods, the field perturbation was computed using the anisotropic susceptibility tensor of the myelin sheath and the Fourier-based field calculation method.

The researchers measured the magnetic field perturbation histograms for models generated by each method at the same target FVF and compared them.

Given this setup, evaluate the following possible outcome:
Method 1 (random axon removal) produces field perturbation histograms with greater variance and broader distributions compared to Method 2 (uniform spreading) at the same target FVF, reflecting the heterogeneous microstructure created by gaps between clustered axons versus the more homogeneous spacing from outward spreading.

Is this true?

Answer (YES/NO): NO